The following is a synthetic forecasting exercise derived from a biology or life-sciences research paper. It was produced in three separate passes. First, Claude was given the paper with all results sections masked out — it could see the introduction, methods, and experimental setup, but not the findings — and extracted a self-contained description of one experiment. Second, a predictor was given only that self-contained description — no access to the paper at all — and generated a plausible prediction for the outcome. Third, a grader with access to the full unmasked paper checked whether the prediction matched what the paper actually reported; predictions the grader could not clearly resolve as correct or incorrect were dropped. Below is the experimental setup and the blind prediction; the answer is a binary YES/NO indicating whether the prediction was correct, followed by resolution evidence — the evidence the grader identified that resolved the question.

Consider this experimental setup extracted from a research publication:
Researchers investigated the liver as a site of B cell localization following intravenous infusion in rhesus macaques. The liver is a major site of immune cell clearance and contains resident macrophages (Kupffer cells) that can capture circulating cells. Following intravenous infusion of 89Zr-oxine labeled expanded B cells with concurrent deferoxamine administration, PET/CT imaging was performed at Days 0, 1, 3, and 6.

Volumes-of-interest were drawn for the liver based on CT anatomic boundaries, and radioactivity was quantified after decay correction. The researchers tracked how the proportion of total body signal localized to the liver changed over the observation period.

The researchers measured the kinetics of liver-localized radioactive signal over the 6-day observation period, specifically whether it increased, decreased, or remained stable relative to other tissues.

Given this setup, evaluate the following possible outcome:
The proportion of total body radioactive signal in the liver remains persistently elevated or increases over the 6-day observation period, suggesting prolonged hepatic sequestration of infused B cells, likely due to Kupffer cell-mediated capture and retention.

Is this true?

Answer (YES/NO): YES